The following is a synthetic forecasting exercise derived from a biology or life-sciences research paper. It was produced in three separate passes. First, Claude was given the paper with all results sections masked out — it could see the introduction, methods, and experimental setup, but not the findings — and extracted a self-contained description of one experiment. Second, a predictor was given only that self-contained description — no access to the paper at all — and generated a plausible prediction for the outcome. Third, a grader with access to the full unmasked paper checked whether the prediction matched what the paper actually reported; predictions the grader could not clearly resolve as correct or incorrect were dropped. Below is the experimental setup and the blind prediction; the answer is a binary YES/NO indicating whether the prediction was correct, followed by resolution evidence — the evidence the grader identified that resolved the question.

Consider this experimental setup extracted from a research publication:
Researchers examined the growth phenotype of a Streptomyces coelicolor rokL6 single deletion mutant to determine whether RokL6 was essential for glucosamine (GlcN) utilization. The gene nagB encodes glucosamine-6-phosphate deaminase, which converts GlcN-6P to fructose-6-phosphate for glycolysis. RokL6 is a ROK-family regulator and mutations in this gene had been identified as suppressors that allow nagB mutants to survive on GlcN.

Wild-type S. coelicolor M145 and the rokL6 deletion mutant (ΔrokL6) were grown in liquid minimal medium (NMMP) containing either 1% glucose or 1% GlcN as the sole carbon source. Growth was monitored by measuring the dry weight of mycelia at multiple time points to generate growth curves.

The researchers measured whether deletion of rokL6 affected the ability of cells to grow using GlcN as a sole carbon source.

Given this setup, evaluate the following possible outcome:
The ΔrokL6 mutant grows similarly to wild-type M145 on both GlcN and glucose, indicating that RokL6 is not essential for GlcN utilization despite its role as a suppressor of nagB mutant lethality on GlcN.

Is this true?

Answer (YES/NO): YES